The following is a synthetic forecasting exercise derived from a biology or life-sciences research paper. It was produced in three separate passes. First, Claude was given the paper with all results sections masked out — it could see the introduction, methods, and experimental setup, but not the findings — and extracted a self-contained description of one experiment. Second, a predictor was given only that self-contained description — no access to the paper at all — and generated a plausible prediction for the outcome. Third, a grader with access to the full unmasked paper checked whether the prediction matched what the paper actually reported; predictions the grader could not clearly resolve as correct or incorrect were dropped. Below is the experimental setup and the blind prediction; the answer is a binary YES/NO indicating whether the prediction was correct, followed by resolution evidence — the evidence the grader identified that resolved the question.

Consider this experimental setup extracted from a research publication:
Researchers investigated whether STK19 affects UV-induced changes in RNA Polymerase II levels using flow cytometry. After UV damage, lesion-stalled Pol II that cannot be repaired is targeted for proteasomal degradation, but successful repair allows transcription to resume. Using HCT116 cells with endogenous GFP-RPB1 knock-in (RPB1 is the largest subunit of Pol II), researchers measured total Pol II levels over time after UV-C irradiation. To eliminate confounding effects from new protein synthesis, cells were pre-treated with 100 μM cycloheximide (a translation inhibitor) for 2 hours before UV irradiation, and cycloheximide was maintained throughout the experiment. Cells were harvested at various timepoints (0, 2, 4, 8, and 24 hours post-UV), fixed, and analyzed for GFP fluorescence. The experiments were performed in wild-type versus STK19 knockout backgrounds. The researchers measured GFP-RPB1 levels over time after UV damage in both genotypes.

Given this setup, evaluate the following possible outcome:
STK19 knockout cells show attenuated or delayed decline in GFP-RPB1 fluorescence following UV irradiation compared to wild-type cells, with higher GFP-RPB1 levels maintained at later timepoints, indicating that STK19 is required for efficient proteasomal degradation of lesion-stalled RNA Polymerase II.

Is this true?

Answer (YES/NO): YES